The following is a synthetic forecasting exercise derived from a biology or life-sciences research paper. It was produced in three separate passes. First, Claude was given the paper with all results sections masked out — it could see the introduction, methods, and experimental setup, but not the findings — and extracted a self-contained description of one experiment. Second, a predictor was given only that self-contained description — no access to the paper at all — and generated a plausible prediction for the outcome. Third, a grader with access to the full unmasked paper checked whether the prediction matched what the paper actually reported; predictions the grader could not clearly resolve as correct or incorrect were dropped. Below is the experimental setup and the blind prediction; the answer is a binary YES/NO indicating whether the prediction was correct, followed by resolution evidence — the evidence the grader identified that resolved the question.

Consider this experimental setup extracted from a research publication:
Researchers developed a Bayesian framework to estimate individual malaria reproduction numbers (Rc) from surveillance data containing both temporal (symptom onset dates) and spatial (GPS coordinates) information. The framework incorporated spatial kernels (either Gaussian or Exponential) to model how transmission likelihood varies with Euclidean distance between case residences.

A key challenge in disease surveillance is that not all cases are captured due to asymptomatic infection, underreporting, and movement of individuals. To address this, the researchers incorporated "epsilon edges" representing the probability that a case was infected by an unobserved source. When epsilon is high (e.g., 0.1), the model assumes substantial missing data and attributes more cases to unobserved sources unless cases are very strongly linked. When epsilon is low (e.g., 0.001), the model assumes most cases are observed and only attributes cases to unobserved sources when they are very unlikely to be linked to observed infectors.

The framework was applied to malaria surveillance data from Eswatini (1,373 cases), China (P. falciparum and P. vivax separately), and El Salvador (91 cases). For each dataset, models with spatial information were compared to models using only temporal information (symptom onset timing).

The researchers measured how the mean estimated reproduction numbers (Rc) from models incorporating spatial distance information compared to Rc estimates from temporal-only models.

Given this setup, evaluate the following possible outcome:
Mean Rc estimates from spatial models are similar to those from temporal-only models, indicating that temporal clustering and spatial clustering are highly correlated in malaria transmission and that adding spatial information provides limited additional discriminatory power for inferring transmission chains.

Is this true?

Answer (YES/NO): NO